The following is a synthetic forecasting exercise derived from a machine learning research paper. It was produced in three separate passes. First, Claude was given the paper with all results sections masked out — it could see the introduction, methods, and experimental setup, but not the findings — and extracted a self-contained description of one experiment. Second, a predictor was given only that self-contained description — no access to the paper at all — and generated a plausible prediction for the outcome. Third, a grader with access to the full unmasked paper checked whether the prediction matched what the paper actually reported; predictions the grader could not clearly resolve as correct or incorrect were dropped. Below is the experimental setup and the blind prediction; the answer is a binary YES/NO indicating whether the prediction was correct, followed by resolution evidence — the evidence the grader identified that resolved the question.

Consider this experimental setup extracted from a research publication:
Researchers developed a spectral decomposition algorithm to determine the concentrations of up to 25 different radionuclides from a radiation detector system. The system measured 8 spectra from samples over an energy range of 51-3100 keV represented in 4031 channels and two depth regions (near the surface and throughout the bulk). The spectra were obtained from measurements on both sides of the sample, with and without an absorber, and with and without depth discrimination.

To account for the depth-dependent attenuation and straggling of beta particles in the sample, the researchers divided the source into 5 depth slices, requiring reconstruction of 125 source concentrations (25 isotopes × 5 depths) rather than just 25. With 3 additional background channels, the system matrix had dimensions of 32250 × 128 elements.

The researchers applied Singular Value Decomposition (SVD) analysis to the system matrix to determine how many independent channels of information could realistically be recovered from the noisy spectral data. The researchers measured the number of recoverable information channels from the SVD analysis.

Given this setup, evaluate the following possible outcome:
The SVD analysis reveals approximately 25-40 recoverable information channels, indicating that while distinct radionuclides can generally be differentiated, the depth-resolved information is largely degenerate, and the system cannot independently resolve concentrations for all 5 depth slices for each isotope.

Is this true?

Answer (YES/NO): NO